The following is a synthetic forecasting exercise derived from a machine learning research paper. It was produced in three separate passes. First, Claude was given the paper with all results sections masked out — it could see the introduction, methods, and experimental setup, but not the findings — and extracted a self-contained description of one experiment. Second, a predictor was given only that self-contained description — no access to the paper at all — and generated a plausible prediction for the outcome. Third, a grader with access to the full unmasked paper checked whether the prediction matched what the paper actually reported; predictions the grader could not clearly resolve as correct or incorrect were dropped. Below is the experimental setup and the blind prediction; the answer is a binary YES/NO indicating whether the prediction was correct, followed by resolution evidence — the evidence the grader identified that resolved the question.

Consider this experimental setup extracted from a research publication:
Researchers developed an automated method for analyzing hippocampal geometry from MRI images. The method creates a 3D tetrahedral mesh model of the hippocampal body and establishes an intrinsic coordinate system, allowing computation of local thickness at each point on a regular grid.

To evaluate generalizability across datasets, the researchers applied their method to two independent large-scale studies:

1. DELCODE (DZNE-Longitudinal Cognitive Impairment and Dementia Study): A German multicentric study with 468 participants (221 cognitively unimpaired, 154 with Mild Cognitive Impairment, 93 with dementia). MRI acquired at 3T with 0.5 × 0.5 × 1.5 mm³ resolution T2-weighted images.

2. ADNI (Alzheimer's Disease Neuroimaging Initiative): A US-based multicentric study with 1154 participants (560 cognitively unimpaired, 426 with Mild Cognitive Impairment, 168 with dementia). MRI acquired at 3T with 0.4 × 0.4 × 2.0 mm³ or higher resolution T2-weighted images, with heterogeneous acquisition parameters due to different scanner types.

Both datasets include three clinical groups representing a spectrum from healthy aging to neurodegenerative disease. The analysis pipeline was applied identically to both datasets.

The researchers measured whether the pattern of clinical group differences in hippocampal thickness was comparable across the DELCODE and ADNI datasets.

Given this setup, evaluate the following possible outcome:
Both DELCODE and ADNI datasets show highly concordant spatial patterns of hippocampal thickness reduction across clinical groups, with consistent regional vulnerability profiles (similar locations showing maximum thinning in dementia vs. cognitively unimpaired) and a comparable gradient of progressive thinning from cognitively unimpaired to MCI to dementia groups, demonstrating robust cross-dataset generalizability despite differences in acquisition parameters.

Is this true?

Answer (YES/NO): YES